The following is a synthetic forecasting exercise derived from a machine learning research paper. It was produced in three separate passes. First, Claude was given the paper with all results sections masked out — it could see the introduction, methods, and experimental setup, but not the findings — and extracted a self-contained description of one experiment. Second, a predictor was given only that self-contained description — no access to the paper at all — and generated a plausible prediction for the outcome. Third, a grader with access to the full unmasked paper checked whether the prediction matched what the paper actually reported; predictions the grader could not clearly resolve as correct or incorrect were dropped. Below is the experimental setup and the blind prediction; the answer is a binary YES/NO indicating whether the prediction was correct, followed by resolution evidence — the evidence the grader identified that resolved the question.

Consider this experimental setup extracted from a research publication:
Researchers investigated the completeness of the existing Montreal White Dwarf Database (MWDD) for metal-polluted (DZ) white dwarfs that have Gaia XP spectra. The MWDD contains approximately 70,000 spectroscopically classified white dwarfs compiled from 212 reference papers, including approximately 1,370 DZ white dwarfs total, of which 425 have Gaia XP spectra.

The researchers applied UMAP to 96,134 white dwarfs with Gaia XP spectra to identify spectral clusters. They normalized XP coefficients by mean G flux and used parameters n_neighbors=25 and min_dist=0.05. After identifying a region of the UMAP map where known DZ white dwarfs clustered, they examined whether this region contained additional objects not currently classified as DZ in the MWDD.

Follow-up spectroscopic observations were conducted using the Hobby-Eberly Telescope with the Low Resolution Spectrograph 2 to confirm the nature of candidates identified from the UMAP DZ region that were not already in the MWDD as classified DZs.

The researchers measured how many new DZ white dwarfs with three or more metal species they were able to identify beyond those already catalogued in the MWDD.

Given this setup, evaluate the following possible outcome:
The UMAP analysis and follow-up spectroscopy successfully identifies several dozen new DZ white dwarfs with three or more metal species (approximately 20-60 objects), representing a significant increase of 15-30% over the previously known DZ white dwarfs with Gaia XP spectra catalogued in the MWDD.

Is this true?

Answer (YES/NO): NO